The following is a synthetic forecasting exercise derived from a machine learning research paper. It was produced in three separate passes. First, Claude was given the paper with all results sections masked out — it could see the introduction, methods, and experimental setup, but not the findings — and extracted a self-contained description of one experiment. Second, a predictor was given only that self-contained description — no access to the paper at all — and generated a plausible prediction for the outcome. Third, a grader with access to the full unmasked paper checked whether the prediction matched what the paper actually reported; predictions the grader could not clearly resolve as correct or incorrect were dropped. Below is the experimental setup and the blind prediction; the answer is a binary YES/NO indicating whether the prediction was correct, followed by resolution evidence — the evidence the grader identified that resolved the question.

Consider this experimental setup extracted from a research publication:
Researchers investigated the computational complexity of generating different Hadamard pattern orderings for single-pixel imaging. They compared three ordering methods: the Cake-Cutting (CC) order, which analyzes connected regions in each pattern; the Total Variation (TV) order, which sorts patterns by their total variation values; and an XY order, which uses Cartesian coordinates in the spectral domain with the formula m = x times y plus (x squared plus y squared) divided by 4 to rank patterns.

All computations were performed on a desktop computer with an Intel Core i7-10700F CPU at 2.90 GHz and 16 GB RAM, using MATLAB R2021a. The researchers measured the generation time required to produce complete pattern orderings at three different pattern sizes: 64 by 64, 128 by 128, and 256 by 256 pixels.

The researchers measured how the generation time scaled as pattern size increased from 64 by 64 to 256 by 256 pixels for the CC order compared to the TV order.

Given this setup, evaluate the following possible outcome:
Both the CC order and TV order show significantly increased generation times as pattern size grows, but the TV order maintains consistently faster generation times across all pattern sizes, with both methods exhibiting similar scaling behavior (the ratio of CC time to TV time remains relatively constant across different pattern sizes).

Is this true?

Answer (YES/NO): NO